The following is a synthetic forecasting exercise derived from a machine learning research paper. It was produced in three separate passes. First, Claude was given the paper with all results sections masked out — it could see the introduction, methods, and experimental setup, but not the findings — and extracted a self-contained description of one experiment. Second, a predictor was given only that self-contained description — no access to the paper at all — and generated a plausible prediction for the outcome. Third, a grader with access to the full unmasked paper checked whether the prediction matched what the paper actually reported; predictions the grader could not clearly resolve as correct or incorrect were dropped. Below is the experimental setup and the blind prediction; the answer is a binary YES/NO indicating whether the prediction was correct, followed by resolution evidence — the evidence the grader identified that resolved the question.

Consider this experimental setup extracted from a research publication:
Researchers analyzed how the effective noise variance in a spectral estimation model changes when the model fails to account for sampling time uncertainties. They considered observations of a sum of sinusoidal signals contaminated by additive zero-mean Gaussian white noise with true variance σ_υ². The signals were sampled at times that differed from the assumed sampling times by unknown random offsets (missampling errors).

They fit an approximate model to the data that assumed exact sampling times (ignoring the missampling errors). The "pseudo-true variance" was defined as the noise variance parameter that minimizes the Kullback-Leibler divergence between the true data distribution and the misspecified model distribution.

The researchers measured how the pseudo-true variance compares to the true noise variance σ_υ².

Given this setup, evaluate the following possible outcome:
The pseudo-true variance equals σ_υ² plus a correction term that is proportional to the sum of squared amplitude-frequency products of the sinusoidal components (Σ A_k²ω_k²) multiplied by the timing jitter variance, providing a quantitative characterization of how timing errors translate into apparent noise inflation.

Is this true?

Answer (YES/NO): NO